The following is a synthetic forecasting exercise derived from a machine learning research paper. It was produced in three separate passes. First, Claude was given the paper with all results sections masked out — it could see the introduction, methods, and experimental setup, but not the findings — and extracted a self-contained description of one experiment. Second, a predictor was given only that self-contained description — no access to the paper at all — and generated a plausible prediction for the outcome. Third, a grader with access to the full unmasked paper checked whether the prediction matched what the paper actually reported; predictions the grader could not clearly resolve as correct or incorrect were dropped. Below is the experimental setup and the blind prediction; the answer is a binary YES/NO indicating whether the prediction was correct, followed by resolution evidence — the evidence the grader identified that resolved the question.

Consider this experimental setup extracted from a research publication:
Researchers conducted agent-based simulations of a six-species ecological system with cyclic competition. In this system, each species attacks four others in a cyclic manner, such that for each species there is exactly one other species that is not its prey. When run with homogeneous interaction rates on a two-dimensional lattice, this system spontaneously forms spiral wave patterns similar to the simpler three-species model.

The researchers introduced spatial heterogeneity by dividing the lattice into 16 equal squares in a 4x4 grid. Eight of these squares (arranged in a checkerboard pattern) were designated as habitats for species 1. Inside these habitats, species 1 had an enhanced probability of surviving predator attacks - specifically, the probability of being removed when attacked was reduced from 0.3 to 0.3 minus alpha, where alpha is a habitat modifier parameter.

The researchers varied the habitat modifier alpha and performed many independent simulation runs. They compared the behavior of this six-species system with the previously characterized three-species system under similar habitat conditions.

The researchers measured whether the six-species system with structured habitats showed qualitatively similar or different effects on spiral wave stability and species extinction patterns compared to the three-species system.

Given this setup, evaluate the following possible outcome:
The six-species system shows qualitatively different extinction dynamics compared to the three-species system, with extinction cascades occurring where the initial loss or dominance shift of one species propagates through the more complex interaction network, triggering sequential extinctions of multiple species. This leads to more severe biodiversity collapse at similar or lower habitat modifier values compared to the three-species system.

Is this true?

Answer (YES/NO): NO